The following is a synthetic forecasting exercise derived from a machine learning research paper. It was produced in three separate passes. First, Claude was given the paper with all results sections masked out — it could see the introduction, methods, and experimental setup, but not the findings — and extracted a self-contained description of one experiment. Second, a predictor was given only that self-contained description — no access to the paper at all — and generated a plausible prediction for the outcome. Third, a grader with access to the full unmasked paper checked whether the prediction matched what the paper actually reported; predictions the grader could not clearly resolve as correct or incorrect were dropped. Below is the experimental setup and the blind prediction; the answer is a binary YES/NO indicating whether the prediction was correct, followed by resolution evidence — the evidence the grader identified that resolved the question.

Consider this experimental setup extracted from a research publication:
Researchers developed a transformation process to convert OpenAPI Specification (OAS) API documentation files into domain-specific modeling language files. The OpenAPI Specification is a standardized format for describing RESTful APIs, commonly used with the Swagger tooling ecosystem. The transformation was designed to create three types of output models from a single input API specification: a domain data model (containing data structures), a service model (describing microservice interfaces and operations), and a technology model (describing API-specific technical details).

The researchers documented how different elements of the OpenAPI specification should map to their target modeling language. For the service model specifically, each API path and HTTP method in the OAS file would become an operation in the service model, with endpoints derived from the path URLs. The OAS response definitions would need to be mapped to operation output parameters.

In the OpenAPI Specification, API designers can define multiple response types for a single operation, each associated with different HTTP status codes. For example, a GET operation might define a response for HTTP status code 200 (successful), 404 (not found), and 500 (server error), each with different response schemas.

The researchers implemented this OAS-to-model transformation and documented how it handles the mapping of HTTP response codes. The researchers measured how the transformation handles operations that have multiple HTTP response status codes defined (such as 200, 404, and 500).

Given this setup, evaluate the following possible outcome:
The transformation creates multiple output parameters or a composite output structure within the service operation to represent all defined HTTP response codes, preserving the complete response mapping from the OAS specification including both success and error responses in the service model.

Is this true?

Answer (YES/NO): NO